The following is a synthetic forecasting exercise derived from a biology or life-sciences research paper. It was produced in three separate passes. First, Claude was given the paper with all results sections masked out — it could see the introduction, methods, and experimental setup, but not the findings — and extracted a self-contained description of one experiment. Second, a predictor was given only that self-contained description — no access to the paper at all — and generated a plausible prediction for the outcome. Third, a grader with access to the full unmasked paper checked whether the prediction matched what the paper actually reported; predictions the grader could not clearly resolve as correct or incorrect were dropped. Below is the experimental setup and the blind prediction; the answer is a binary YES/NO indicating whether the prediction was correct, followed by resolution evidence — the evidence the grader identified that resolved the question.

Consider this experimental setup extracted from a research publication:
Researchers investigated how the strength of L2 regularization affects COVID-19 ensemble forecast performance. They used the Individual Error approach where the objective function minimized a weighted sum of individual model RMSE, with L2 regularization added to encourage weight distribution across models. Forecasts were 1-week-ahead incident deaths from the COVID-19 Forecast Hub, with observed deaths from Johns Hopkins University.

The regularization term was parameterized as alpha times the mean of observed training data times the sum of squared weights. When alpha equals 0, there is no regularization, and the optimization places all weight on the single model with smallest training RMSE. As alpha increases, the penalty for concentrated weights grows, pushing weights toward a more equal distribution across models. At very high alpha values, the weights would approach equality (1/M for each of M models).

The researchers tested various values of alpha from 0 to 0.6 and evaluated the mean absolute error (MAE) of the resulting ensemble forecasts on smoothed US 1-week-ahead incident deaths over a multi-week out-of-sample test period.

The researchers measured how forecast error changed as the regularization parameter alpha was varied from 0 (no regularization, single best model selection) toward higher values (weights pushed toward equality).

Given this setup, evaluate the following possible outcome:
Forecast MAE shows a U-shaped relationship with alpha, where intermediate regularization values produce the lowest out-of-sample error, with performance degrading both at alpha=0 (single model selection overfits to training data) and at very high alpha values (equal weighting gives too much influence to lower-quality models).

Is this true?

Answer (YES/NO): YES